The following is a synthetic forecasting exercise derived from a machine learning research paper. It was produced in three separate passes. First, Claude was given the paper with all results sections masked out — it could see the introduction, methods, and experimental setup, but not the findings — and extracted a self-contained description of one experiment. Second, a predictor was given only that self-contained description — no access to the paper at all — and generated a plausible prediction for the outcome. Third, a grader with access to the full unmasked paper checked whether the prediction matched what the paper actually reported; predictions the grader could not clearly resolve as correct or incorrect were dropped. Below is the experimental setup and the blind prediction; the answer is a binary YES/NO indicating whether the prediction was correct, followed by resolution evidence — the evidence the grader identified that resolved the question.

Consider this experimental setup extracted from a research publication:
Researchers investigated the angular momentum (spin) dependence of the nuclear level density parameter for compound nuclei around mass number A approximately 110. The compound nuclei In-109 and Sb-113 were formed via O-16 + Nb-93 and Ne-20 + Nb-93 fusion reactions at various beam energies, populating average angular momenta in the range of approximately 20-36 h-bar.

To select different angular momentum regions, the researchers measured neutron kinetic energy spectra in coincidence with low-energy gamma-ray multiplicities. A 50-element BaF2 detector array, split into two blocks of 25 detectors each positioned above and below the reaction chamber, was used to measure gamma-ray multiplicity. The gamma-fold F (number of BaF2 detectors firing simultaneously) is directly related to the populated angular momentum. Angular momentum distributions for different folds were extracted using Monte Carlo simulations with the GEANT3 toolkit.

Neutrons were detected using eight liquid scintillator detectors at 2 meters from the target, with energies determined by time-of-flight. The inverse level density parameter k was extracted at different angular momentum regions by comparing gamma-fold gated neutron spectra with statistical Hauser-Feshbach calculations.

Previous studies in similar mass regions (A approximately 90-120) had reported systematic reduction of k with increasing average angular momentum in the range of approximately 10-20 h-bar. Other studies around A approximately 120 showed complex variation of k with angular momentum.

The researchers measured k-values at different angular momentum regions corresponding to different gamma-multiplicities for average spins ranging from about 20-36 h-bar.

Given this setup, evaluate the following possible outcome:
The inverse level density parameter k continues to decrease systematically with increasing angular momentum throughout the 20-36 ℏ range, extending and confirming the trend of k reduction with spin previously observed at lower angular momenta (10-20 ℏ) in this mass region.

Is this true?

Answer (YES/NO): NO